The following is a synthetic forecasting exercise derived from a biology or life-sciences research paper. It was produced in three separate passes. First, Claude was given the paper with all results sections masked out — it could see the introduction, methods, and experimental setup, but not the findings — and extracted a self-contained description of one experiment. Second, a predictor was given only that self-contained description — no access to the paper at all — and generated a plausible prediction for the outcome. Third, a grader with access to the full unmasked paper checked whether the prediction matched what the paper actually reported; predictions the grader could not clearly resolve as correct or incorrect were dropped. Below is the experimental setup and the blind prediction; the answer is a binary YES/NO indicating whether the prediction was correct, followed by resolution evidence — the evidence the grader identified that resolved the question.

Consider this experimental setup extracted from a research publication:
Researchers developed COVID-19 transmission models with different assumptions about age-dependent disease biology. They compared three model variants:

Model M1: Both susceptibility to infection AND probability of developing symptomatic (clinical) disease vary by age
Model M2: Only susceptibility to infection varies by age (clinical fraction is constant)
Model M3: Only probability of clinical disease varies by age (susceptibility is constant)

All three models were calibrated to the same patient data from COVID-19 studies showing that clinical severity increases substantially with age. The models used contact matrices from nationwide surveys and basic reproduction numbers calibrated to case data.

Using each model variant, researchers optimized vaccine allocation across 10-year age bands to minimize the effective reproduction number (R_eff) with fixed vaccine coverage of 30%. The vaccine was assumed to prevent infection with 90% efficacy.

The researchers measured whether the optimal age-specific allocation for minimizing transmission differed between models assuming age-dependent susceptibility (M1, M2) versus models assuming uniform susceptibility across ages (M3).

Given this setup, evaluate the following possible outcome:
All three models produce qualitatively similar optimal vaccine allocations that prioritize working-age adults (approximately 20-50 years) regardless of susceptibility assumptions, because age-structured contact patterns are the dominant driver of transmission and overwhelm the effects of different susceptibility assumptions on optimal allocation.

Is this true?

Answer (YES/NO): NO